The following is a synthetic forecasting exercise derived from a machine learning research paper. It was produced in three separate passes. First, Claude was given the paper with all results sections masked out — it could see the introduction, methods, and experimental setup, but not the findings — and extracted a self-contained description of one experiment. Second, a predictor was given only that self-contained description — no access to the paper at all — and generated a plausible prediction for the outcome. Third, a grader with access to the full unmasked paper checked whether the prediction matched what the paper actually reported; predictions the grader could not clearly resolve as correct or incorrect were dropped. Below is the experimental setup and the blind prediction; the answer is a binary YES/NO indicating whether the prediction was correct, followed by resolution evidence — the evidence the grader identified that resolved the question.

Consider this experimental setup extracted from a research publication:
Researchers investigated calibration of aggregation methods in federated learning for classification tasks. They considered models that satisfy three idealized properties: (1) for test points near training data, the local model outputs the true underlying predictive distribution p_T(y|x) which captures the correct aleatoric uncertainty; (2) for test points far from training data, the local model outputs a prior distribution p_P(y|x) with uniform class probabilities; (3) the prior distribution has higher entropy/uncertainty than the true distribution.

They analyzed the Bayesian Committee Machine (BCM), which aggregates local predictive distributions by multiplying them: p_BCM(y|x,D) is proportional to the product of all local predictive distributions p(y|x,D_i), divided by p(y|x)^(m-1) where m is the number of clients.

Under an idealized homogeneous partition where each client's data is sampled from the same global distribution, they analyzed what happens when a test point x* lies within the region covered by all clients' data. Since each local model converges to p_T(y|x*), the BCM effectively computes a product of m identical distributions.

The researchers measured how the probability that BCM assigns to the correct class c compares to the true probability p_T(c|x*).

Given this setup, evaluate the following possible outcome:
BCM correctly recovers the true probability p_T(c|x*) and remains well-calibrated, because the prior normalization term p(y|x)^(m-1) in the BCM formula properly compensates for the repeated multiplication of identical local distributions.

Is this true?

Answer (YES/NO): NO